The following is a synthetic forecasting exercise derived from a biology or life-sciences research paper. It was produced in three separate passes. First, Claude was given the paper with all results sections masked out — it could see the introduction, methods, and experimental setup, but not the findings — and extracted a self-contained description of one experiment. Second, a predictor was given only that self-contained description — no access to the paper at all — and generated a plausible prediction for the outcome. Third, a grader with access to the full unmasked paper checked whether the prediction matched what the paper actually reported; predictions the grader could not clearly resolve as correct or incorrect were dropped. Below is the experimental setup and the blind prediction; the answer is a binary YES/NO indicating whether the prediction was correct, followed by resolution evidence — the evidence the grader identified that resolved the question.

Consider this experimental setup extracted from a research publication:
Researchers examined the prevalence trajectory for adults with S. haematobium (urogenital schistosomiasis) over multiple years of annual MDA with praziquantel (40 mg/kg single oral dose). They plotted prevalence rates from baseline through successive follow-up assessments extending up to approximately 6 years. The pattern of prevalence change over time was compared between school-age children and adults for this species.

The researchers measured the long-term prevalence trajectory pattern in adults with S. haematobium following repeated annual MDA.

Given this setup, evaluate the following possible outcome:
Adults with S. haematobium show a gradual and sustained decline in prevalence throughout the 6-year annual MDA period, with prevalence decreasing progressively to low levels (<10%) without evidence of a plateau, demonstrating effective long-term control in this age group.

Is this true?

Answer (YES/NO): NO